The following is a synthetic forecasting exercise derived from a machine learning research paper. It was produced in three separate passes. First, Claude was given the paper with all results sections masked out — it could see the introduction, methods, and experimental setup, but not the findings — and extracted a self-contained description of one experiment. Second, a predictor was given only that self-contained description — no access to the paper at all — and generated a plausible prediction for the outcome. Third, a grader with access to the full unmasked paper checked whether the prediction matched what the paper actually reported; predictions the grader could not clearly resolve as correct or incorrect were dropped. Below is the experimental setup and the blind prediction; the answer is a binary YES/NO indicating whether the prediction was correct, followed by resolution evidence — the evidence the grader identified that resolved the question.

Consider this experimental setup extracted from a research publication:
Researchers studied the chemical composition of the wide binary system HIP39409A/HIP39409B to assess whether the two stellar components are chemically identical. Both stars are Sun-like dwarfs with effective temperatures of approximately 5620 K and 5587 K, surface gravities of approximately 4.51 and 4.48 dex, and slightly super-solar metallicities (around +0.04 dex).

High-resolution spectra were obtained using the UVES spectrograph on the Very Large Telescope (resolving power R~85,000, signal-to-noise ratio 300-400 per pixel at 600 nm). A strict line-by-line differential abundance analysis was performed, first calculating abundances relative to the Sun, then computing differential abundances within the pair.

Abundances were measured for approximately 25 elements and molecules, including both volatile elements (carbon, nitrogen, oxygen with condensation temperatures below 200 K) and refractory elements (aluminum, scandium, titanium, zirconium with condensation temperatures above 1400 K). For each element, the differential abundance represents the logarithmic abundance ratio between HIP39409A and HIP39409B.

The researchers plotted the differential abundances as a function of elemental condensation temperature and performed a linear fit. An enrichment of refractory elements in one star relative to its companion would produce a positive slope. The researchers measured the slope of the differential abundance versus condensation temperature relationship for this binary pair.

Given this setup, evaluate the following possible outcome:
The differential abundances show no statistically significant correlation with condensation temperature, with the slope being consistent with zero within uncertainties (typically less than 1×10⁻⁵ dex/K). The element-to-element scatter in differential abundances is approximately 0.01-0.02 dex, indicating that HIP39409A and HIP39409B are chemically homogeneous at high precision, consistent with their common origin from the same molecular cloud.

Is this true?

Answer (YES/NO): YES